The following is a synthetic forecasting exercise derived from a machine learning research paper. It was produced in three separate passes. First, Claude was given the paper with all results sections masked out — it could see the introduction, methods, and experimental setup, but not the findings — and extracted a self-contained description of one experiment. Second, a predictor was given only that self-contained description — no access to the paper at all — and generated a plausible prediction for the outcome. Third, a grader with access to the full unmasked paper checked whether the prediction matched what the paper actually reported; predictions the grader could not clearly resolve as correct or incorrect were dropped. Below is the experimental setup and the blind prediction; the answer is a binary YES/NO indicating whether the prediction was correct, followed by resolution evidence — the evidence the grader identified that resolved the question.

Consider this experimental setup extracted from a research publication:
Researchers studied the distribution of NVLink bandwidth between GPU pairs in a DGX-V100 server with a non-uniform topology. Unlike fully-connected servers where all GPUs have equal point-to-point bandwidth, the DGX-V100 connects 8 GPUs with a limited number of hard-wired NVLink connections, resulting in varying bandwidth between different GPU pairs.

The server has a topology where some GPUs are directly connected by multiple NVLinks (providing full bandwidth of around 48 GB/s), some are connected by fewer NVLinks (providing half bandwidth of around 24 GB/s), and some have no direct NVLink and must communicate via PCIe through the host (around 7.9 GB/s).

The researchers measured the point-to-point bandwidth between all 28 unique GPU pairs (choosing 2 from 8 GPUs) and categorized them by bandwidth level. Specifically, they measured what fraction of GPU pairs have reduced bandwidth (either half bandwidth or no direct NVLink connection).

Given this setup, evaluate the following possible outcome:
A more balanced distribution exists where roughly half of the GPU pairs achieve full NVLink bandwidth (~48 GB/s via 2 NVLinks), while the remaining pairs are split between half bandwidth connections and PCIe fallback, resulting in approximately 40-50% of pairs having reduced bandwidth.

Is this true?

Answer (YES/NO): NO